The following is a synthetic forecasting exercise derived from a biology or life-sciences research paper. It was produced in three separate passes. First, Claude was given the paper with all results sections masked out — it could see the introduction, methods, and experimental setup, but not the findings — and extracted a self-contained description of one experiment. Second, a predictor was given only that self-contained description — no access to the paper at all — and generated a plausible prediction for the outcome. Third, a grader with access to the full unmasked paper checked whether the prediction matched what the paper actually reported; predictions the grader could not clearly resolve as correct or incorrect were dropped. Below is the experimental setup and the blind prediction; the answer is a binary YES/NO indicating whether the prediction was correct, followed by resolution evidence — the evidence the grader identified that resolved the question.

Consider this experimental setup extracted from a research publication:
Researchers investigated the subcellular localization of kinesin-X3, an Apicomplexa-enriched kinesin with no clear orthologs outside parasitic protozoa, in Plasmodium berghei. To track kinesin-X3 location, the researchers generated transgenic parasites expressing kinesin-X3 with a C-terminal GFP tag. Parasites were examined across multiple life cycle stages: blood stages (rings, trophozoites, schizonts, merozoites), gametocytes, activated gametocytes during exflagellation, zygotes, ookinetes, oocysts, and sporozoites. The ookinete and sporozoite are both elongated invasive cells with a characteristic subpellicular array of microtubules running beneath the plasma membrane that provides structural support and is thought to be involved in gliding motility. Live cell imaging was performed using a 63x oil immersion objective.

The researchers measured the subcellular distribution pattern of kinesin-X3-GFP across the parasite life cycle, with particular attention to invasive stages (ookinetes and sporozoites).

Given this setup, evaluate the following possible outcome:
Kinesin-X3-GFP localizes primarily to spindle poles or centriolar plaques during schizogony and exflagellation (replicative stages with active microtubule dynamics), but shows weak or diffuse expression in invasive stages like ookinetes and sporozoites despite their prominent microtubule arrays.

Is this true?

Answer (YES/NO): NO